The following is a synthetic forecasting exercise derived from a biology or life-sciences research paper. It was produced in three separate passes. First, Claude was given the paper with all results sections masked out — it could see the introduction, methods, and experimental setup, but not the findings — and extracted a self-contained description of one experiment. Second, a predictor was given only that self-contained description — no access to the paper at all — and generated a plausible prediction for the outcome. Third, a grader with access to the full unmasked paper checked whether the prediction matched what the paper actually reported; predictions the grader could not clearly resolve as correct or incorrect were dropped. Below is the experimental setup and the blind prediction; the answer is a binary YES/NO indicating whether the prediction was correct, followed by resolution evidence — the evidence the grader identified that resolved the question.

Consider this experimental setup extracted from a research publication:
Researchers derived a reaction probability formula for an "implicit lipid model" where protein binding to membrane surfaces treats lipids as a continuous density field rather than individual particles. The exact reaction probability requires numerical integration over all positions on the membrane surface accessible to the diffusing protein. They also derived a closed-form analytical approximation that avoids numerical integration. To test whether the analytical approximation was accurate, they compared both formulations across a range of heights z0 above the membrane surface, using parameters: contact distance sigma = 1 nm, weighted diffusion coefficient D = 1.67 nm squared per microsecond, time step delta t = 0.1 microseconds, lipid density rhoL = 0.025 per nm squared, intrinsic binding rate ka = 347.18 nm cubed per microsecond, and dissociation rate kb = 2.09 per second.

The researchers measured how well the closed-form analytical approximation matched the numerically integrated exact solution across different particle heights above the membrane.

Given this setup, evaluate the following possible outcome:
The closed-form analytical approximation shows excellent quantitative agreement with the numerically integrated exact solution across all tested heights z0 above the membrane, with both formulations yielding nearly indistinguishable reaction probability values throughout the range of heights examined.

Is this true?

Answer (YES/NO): YES